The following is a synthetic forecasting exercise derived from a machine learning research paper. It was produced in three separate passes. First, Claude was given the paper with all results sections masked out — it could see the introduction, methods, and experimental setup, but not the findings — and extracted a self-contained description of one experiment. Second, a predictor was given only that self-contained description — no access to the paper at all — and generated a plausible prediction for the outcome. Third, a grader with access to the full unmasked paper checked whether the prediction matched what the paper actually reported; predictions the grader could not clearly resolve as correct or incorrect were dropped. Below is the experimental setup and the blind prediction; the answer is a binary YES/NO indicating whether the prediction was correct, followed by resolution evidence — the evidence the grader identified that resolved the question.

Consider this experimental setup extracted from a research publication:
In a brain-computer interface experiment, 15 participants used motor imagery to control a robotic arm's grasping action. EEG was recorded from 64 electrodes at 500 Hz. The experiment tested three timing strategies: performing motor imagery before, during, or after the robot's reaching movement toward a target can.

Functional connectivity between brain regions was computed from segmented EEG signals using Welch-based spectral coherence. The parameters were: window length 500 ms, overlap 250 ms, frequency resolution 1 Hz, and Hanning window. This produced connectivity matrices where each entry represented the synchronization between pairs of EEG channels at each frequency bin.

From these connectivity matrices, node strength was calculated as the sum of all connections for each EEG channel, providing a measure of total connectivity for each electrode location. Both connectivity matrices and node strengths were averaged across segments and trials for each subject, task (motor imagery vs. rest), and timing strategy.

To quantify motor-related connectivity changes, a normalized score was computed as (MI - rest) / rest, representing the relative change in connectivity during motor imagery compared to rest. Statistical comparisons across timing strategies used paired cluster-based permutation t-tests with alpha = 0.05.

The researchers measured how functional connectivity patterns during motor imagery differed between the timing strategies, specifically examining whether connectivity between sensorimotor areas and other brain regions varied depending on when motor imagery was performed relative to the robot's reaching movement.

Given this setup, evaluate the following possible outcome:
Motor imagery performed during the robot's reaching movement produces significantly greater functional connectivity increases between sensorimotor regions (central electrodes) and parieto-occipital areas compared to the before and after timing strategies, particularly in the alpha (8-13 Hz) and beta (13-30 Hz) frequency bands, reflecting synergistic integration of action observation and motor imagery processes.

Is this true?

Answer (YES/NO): NO